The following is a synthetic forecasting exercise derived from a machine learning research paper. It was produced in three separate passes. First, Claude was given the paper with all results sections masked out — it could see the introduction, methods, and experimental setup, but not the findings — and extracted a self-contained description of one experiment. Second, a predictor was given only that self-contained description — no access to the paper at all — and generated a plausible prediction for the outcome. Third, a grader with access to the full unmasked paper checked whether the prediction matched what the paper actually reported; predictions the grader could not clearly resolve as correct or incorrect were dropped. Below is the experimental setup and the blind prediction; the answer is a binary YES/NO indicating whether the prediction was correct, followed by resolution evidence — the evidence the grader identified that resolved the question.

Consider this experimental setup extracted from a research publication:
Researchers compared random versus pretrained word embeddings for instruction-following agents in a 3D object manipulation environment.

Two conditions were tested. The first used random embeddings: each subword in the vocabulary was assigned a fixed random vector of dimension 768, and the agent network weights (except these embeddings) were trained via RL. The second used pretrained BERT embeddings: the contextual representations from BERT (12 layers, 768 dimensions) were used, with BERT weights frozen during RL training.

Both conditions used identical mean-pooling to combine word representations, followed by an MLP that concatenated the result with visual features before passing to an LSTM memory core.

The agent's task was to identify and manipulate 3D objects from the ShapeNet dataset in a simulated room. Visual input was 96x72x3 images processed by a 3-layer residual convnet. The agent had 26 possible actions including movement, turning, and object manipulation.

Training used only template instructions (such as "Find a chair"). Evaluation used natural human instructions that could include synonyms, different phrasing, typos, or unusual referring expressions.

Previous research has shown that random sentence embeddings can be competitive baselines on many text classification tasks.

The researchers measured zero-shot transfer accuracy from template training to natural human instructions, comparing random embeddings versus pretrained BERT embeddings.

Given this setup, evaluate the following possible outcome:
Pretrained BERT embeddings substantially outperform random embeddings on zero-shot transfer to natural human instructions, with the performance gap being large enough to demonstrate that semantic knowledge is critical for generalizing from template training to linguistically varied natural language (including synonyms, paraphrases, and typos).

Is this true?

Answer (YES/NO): YES